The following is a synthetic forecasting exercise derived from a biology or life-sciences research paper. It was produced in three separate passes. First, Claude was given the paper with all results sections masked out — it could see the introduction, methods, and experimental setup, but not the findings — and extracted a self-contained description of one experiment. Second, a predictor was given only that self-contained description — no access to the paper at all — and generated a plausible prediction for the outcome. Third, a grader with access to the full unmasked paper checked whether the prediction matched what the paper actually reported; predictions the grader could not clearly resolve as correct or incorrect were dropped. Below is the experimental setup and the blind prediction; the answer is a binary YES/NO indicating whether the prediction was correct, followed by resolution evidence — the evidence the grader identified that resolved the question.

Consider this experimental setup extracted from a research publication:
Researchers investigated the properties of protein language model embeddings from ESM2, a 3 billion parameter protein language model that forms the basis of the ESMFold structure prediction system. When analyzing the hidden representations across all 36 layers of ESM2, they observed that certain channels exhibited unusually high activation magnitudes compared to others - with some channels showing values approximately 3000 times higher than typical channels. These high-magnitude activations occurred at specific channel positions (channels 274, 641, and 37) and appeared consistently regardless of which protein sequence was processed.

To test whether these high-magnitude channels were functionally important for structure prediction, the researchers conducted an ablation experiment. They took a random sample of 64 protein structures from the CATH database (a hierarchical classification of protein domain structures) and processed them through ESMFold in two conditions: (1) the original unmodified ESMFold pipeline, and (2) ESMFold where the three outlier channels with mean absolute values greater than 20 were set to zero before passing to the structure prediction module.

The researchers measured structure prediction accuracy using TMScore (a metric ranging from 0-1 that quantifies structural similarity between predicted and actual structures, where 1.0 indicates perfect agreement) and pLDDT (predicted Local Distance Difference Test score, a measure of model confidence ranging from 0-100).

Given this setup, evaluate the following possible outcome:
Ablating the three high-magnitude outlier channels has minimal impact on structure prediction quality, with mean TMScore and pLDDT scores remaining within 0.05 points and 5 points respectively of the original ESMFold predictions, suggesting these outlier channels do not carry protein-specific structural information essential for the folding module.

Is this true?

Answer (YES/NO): NO